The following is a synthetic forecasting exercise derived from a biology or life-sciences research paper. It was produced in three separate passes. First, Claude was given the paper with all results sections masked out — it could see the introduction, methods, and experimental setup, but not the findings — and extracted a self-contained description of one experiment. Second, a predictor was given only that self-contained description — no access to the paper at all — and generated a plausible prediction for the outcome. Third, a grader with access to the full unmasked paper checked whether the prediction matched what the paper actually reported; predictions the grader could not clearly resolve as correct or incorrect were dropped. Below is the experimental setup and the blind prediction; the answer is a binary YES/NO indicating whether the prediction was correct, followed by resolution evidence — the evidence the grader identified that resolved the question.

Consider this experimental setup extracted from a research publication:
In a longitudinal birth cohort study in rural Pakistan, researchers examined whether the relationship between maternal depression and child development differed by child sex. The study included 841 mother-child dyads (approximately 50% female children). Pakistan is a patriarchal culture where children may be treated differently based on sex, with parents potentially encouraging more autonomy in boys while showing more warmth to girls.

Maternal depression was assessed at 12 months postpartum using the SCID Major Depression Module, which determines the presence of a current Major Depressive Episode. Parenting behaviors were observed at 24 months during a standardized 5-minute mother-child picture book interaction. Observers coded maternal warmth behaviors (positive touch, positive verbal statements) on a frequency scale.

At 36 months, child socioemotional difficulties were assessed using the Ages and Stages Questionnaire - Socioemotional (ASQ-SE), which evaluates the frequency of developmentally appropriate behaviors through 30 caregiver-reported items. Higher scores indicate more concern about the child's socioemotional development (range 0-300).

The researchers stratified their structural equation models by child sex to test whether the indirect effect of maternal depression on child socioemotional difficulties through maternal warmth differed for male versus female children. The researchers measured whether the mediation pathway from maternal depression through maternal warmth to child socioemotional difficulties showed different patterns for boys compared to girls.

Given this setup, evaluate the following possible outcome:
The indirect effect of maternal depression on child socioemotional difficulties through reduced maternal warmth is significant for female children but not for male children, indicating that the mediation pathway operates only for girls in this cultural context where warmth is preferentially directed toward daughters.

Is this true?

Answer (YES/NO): NO